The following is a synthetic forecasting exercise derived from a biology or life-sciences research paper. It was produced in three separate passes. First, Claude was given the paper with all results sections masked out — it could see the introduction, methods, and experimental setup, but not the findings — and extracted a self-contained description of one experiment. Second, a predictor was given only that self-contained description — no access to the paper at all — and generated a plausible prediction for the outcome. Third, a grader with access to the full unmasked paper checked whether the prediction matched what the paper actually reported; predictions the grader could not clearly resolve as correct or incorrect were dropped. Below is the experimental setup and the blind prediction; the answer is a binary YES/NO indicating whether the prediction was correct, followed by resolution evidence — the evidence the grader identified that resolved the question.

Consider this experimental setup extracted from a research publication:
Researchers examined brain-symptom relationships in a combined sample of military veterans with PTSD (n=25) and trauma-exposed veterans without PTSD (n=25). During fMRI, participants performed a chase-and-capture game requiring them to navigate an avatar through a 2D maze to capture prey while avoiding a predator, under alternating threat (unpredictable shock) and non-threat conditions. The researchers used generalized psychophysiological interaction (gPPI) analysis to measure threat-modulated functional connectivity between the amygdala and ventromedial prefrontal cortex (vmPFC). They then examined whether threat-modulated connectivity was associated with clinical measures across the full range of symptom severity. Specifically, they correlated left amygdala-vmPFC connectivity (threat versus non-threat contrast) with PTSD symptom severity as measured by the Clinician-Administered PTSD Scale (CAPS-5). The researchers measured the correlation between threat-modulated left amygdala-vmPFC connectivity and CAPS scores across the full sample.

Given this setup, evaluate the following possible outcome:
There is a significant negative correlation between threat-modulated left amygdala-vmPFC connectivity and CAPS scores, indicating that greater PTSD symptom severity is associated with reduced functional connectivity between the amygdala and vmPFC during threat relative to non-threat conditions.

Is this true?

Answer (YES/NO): NO